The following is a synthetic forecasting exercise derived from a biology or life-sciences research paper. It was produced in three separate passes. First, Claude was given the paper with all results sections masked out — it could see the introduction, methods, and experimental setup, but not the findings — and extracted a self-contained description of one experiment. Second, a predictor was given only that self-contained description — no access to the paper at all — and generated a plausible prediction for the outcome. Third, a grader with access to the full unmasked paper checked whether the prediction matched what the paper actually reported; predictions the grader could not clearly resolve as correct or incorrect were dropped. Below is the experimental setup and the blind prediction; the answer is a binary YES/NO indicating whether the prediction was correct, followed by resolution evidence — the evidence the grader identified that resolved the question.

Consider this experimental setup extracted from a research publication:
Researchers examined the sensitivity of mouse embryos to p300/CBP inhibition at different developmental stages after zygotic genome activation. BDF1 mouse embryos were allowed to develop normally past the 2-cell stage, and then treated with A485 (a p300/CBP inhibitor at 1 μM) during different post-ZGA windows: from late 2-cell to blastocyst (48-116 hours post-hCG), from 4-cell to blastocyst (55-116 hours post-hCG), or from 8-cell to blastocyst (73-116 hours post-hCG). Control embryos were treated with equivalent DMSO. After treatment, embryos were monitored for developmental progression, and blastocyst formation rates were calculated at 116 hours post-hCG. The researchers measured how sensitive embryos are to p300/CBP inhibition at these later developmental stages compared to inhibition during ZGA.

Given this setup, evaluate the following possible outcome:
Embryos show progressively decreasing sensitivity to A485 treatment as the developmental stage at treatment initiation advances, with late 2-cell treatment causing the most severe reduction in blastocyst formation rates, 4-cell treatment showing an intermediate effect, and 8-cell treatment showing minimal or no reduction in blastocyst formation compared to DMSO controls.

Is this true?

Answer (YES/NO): NO